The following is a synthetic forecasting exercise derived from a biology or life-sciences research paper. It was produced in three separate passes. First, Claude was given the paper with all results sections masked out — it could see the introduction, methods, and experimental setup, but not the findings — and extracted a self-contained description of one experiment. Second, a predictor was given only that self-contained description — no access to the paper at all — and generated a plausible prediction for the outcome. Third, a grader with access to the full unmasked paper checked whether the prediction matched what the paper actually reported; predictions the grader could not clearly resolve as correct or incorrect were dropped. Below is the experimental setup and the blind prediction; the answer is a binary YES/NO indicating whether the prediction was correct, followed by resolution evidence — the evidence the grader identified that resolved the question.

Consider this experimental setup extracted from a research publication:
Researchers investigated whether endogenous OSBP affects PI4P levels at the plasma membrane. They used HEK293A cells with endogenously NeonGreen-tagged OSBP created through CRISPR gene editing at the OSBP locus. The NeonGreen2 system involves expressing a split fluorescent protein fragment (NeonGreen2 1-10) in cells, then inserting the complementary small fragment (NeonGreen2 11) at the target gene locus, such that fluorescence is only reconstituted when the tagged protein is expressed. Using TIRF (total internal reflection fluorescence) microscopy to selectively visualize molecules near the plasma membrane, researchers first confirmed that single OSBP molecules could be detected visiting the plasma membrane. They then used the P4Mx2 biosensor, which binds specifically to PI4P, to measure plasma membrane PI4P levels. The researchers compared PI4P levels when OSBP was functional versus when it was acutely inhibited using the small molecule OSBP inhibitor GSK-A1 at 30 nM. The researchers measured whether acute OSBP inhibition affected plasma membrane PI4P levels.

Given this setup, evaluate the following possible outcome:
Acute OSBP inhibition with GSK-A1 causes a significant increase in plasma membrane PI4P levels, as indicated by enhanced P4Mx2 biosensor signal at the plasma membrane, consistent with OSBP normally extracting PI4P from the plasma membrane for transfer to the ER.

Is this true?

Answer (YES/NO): NO